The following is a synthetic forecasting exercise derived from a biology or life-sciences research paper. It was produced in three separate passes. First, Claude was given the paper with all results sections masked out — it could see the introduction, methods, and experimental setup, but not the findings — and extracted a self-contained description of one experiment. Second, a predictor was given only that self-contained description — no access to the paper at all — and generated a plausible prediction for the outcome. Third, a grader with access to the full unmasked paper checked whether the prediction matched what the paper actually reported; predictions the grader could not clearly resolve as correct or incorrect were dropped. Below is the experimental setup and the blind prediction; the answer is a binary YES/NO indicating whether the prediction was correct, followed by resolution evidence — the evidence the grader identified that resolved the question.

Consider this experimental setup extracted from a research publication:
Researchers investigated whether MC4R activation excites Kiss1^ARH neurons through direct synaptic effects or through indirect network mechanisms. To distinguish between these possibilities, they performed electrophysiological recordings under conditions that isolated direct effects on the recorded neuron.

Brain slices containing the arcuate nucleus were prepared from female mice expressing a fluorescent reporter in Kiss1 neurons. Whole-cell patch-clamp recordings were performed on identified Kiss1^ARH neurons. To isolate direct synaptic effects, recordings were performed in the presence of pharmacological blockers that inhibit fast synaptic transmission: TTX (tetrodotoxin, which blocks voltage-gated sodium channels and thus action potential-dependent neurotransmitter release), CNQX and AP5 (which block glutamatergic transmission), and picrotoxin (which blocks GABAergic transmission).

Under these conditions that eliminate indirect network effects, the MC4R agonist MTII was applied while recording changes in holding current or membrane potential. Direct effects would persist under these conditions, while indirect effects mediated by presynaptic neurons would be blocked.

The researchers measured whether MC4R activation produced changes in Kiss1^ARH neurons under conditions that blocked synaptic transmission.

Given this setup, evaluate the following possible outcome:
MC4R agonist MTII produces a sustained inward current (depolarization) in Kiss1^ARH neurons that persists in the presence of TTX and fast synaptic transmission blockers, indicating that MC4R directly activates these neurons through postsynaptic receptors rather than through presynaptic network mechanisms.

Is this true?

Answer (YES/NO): YES